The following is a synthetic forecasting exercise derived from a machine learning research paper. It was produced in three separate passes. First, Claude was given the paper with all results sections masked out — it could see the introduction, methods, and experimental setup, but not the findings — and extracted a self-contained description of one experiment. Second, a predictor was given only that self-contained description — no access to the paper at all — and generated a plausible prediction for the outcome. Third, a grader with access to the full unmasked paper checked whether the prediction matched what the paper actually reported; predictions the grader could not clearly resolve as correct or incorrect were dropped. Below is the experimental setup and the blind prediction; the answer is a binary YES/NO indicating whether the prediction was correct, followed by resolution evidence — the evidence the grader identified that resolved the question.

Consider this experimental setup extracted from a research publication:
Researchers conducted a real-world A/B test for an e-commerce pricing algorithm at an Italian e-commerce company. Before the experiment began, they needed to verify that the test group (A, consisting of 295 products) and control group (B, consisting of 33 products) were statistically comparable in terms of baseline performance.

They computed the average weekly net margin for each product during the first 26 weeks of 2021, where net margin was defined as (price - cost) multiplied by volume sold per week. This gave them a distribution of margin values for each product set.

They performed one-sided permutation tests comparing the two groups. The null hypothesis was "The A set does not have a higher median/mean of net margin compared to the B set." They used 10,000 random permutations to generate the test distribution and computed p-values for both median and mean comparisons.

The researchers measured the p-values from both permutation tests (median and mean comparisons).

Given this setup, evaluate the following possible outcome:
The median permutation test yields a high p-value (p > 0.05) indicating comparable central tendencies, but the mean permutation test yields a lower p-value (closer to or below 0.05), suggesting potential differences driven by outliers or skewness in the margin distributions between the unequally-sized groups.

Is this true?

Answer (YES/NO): NO